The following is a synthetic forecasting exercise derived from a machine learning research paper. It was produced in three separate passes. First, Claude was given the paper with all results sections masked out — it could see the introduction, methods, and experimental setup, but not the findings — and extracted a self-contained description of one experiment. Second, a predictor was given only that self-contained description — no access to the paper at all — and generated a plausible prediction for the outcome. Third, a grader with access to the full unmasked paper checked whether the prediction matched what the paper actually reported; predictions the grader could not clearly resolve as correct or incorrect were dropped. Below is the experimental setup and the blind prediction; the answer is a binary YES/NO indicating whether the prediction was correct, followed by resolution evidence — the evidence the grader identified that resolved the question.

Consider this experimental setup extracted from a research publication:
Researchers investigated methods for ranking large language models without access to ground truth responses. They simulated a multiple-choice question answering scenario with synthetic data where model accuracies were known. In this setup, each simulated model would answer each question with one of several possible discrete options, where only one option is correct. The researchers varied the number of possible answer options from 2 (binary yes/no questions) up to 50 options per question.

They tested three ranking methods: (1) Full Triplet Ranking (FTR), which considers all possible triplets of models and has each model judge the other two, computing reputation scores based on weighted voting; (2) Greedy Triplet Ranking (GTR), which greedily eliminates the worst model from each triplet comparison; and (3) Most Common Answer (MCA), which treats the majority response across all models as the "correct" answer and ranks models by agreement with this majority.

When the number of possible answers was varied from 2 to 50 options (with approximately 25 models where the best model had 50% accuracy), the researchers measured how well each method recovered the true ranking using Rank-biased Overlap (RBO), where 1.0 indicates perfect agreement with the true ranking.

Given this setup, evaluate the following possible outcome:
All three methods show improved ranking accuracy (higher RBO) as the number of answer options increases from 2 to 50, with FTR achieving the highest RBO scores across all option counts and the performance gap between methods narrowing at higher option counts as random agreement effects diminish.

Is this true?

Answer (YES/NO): NO